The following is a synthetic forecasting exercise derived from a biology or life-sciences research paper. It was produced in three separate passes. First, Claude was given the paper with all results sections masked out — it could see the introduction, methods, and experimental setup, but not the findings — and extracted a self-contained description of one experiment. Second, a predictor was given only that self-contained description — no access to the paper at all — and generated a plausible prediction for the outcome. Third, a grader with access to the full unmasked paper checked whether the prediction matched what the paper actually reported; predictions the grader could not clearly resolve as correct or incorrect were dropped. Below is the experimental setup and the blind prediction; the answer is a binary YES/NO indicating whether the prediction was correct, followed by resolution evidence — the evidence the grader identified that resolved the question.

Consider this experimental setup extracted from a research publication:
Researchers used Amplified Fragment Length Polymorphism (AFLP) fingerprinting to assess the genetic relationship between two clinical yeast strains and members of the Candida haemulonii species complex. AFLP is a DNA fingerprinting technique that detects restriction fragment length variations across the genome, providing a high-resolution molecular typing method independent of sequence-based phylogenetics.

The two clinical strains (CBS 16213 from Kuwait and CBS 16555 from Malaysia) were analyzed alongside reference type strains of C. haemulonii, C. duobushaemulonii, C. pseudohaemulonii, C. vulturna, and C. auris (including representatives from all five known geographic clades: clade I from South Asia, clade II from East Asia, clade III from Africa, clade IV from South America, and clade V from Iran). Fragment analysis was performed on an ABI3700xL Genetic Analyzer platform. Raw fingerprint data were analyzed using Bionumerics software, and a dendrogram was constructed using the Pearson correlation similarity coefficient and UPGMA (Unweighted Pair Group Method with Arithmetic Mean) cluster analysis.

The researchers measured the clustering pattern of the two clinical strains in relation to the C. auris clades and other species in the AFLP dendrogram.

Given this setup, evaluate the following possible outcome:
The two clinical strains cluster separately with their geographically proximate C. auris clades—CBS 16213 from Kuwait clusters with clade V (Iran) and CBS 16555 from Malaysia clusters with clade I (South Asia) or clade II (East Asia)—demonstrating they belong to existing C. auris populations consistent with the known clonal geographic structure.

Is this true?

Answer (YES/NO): NO